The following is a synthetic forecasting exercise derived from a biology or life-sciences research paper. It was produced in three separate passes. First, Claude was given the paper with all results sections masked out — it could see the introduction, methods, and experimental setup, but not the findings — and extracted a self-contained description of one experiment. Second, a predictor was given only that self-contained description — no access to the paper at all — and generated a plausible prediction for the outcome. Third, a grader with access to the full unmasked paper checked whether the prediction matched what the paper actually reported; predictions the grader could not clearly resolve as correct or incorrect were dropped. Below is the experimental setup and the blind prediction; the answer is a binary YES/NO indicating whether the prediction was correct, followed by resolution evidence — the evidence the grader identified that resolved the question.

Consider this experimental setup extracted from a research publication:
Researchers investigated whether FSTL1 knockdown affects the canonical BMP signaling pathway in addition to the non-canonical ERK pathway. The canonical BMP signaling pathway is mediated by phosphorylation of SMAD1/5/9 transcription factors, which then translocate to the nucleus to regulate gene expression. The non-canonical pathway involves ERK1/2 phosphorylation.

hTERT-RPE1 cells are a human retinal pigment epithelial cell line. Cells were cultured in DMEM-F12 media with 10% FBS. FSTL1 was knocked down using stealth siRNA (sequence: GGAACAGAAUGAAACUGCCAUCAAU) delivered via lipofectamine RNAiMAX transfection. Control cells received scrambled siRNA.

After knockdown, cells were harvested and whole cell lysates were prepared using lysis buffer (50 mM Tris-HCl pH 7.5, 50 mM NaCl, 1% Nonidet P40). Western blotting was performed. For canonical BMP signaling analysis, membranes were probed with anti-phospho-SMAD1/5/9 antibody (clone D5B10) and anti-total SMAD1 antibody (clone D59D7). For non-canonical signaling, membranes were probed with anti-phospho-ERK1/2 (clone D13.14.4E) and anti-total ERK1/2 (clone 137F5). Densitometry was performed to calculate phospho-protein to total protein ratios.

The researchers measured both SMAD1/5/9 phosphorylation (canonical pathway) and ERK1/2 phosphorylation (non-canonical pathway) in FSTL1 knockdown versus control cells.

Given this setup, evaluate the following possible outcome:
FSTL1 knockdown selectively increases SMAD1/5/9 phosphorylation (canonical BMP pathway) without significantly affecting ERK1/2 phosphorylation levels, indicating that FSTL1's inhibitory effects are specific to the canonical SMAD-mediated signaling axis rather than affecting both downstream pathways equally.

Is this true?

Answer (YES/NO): NO